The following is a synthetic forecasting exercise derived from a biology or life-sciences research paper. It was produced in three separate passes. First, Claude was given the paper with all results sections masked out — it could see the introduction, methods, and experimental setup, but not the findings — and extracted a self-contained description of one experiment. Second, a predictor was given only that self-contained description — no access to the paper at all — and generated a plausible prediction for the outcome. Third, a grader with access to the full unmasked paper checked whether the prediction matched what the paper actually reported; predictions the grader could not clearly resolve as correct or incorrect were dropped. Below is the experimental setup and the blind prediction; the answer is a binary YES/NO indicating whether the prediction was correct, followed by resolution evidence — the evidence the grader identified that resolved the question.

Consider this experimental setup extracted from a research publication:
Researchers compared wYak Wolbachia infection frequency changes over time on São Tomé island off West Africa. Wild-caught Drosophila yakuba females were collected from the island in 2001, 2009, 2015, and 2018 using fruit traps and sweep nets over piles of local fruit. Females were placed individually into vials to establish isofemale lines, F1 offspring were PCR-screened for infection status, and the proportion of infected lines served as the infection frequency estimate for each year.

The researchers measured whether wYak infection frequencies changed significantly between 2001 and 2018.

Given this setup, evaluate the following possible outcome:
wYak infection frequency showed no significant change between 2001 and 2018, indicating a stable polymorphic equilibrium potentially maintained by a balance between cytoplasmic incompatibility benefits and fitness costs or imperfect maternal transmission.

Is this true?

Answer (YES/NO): NO